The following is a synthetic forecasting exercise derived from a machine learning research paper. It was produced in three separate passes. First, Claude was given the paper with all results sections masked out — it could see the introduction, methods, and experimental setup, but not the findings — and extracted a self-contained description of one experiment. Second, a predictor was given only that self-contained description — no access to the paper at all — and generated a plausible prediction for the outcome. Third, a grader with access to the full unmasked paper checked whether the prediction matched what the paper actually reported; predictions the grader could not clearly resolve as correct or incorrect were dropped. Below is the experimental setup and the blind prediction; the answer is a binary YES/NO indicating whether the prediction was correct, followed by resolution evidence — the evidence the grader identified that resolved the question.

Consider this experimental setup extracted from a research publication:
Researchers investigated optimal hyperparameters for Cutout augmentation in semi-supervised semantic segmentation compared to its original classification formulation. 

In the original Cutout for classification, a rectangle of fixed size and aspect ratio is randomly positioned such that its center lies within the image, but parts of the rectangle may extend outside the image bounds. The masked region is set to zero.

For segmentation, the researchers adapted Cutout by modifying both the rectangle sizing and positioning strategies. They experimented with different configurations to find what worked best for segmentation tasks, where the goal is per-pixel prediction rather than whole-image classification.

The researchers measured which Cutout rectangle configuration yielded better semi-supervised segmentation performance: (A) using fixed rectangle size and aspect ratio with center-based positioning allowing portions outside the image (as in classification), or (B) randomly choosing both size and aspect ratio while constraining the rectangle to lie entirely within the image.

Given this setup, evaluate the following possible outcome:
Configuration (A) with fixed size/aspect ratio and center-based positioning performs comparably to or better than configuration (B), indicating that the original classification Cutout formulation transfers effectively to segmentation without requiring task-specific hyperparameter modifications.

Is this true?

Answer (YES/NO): NO